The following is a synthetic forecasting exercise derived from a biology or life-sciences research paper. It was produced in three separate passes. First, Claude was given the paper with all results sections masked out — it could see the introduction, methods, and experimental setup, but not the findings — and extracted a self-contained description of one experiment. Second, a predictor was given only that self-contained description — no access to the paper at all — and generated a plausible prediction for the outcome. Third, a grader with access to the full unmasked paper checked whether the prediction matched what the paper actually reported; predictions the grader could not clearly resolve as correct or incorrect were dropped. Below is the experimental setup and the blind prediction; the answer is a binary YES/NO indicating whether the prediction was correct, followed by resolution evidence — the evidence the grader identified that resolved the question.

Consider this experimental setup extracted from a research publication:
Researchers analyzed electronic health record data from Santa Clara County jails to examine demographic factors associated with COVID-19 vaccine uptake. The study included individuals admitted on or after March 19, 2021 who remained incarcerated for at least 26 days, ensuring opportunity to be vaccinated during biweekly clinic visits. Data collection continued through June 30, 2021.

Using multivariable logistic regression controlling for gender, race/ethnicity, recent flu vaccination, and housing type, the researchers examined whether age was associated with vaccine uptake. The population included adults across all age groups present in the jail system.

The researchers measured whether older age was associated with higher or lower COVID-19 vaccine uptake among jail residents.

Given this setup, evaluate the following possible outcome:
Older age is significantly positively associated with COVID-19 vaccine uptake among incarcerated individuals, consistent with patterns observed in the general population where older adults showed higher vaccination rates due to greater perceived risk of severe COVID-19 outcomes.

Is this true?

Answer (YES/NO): YES